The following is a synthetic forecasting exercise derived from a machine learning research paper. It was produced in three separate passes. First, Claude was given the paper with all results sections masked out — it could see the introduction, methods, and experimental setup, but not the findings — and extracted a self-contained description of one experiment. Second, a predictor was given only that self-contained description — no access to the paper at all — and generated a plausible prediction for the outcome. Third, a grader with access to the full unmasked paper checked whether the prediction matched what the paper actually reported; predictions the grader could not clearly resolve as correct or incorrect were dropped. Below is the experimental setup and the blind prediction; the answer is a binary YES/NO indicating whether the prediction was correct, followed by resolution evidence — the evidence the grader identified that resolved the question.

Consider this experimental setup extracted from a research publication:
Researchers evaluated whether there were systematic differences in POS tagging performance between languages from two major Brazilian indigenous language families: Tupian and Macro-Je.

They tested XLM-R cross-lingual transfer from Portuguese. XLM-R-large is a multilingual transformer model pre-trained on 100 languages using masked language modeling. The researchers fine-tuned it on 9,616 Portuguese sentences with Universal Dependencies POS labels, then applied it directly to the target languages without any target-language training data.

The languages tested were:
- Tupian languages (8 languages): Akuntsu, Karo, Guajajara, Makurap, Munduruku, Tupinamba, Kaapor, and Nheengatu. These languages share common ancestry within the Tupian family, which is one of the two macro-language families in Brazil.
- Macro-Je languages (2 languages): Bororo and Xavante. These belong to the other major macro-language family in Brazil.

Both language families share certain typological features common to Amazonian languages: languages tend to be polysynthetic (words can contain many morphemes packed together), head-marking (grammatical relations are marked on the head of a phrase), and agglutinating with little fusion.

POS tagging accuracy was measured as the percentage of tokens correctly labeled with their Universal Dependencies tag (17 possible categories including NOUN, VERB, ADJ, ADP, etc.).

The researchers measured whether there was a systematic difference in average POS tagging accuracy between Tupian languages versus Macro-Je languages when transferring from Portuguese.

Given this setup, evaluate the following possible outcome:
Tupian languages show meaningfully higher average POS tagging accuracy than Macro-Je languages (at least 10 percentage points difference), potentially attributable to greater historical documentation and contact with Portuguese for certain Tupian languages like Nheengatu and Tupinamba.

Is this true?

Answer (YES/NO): NO